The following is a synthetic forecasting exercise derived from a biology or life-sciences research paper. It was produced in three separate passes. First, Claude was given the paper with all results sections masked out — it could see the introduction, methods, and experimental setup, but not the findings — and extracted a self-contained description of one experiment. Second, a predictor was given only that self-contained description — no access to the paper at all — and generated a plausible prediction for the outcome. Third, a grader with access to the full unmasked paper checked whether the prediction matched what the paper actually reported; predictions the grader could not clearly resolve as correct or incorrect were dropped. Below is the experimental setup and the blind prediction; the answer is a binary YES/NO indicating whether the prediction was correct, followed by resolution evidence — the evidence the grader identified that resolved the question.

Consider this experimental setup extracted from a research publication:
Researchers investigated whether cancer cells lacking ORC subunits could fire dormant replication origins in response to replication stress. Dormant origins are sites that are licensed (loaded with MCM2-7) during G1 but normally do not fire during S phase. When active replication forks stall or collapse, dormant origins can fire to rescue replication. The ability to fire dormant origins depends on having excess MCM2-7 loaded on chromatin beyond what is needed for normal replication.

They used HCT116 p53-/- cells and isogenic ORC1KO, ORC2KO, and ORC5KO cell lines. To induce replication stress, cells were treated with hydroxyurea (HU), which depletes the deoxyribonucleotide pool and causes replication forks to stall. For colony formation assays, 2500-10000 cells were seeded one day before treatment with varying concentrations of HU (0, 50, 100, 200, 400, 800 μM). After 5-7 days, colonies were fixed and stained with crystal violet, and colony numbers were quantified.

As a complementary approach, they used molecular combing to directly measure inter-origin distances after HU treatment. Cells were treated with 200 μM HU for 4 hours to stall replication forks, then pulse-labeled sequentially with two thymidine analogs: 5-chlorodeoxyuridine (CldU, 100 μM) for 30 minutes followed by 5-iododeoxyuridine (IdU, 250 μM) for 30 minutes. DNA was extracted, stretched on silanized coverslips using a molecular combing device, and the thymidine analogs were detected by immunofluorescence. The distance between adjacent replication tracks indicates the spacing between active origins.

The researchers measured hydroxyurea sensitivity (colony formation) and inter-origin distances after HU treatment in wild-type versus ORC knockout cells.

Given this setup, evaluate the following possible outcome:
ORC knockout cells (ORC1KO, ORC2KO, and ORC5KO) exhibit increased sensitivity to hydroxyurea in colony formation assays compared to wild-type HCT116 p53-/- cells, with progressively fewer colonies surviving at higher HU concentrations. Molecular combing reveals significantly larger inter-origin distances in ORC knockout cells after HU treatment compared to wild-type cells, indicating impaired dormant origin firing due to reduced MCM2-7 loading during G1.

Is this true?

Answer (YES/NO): NO